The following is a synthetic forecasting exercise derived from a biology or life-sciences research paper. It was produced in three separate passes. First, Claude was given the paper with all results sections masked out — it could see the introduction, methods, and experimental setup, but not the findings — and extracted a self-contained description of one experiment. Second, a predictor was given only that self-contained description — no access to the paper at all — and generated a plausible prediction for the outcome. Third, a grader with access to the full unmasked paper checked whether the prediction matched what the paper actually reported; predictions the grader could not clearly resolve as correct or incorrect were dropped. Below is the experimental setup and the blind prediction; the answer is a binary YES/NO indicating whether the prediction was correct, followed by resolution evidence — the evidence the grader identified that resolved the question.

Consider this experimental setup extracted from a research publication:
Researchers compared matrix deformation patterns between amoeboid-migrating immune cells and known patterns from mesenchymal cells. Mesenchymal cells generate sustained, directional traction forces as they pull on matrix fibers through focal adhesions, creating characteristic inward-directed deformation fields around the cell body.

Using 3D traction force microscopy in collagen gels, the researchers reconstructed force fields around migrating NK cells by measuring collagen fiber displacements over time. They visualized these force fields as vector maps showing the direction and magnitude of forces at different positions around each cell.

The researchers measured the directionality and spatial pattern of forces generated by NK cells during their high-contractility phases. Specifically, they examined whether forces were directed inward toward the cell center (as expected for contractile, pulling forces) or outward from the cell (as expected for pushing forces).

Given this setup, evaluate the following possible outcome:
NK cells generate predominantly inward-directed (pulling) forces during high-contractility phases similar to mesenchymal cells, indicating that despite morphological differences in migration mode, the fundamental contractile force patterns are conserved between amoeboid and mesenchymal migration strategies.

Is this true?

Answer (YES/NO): YES